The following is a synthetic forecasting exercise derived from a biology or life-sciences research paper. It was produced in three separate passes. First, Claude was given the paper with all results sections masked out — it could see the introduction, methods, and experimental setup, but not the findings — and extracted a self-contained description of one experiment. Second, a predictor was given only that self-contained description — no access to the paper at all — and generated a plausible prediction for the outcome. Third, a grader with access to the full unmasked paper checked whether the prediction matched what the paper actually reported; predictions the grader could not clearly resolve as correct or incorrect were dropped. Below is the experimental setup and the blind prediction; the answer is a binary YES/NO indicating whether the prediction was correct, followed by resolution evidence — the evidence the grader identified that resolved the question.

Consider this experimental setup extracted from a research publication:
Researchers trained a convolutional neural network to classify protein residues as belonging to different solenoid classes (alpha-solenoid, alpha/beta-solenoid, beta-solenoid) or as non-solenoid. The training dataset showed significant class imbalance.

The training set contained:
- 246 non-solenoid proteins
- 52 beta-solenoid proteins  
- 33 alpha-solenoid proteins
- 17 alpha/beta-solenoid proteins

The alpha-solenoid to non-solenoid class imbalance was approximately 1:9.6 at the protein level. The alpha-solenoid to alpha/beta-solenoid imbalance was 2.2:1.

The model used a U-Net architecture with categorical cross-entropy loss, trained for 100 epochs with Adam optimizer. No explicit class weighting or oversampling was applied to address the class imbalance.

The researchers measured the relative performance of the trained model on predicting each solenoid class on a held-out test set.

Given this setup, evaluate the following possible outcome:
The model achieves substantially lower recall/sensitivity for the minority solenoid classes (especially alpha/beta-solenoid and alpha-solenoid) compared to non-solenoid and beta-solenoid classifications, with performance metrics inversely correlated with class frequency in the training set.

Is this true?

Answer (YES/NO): NO